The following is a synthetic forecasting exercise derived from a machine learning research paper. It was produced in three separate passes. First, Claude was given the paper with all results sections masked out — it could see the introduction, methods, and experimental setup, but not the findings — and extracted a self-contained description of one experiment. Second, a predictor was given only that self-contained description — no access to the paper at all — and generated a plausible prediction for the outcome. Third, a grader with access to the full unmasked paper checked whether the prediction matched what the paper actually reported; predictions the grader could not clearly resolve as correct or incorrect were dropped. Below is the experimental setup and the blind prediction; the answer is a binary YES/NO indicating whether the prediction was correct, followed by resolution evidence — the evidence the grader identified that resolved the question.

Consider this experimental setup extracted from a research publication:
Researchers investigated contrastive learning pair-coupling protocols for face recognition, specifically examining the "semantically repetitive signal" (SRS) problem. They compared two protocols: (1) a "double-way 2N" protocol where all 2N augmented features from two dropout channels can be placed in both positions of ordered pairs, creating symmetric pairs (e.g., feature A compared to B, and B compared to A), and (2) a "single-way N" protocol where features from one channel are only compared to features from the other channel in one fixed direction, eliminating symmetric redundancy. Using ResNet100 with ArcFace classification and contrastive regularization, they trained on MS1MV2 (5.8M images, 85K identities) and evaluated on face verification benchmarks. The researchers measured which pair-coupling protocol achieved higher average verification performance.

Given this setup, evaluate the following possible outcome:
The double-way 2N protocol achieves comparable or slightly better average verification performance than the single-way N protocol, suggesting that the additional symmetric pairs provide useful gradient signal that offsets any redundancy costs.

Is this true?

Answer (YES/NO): NO